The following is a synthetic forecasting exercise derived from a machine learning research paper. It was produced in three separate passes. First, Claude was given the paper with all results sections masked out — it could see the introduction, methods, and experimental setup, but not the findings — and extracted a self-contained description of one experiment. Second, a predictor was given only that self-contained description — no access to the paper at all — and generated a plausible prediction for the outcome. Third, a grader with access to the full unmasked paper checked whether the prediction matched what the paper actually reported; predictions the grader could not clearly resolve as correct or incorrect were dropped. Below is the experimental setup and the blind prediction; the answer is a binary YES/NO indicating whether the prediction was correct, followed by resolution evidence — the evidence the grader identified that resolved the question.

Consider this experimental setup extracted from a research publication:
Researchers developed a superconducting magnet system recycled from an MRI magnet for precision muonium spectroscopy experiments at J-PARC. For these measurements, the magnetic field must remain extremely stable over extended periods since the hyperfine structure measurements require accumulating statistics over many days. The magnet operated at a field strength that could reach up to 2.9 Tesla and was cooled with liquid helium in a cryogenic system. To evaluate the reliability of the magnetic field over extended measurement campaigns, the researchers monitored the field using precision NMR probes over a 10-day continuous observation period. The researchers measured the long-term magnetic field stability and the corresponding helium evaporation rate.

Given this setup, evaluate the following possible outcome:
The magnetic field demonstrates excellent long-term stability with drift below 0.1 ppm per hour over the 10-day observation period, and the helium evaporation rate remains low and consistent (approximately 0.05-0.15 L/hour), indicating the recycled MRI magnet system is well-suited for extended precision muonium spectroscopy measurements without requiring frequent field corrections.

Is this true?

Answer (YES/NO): YES